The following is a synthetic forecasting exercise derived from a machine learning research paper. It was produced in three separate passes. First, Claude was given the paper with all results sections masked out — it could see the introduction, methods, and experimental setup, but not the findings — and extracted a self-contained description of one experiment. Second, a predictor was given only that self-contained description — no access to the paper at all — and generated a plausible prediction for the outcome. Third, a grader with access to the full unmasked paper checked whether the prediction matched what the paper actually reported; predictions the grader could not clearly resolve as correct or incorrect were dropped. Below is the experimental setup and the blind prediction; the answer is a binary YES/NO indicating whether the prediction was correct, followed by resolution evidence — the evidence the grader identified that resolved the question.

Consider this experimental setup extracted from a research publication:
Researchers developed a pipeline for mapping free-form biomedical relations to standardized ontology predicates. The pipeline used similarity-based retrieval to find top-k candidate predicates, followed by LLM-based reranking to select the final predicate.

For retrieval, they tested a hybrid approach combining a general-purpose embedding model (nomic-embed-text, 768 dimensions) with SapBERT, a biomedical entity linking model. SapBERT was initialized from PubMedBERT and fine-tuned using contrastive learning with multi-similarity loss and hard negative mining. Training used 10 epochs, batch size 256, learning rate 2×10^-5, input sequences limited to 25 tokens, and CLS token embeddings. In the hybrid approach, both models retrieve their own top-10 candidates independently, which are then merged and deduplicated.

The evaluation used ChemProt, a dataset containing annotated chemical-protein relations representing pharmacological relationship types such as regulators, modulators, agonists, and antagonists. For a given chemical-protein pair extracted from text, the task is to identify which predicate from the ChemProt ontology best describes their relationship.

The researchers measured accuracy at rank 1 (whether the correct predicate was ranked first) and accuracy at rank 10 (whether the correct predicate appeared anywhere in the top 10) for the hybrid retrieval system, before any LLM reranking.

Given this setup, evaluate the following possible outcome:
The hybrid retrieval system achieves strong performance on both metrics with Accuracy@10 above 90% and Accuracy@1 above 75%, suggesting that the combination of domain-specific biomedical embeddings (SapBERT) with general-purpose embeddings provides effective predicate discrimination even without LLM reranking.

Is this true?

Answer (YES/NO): NO